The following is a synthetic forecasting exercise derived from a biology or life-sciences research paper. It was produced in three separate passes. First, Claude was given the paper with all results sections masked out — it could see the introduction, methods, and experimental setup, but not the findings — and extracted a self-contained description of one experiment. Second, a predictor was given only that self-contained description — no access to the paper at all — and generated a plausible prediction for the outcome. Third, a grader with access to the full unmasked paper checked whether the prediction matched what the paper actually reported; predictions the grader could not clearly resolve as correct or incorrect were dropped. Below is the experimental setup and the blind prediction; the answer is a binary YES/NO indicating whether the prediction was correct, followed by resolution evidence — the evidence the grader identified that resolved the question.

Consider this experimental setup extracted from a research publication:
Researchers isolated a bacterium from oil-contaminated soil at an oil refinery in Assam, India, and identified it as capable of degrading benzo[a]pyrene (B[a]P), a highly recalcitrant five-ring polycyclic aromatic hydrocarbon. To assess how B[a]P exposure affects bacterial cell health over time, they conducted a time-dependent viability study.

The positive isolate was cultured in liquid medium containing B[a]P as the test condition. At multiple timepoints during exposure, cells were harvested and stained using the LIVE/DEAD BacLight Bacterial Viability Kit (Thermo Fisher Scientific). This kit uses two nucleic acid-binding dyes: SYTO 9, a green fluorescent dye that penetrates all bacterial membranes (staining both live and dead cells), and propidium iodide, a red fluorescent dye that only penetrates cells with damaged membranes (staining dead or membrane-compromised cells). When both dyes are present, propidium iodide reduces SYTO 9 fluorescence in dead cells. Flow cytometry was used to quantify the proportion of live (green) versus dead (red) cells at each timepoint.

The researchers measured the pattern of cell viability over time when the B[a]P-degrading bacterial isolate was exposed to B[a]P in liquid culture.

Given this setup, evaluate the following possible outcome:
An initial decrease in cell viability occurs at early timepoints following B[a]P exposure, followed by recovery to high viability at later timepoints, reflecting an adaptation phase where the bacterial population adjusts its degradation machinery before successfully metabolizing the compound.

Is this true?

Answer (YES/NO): NO